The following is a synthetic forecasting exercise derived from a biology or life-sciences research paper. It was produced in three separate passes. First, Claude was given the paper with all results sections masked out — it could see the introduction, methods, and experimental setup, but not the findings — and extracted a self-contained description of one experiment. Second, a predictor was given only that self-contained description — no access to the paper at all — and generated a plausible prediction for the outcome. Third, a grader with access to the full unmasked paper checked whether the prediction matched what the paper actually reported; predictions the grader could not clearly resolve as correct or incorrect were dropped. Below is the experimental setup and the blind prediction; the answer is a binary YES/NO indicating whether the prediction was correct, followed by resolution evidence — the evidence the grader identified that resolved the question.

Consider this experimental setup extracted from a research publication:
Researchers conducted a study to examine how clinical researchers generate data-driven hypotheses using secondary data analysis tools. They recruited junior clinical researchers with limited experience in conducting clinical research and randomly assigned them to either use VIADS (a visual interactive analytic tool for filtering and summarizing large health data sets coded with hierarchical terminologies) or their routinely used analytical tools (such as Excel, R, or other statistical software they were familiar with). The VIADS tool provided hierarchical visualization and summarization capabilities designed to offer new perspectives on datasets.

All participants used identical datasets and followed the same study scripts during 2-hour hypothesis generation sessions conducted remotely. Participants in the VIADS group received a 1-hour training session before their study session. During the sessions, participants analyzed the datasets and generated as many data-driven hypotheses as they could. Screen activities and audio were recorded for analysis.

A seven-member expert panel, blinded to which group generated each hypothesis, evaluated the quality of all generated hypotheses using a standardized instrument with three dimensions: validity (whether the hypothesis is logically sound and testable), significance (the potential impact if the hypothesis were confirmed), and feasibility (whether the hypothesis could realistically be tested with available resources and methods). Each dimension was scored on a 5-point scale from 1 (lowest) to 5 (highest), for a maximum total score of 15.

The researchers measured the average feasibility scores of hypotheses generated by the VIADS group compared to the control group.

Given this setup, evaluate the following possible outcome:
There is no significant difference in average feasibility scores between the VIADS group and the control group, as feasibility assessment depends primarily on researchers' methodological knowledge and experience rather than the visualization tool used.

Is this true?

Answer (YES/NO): NO